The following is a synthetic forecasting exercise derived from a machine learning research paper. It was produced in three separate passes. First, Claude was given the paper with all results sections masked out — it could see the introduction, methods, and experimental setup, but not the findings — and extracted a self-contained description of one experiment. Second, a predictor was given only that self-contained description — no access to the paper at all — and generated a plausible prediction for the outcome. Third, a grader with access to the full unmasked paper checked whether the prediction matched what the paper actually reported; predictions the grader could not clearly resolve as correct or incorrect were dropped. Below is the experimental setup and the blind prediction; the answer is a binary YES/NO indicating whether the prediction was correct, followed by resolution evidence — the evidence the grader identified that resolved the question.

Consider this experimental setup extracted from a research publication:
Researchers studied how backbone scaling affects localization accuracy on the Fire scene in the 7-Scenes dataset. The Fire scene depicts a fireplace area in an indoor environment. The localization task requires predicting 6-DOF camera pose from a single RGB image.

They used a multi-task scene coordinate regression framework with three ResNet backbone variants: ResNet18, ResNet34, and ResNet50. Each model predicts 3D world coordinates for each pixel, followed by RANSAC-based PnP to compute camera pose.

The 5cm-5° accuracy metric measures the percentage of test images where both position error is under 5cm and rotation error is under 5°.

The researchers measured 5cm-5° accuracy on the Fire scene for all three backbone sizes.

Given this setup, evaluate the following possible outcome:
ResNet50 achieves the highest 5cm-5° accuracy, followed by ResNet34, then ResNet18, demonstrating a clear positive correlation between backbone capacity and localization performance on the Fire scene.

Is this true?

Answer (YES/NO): NO